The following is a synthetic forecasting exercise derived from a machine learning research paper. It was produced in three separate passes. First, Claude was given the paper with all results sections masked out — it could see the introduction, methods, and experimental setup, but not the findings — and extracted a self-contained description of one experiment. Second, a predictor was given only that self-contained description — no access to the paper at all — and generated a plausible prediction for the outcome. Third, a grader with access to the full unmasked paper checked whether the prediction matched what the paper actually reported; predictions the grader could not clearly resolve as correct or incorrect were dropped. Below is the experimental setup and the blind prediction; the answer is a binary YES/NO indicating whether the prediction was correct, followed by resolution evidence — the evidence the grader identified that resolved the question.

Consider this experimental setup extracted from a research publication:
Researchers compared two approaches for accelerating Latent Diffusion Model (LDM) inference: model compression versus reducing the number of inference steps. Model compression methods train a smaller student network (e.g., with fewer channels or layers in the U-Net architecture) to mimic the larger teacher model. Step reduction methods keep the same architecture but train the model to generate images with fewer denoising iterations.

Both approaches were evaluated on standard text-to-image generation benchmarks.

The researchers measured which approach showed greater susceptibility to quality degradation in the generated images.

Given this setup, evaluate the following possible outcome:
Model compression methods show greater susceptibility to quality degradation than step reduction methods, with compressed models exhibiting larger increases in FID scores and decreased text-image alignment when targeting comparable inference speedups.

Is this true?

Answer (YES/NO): YES